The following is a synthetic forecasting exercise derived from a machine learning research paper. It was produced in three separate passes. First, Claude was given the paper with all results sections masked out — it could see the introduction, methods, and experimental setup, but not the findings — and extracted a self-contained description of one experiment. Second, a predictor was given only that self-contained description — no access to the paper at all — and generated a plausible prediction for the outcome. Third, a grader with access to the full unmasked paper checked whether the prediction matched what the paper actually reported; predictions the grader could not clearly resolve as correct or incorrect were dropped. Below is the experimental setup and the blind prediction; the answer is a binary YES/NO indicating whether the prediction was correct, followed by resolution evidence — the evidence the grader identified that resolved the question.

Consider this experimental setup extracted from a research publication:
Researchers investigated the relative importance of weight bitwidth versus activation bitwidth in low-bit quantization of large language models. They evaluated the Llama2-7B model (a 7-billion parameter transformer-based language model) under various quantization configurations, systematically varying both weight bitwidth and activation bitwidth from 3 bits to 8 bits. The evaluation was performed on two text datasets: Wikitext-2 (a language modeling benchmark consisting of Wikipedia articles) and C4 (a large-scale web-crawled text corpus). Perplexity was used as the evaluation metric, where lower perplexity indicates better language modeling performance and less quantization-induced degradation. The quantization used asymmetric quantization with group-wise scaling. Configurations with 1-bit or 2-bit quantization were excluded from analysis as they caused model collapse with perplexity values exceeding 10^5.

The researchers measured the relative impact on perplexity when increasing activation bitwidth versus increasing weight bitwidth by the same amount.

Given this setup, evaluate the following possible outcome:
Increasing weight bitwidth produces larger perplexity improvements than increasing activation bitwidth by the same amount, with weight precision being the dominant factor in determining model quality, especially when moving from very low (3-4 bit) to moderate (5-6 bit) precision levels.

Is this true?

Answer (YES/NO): NO